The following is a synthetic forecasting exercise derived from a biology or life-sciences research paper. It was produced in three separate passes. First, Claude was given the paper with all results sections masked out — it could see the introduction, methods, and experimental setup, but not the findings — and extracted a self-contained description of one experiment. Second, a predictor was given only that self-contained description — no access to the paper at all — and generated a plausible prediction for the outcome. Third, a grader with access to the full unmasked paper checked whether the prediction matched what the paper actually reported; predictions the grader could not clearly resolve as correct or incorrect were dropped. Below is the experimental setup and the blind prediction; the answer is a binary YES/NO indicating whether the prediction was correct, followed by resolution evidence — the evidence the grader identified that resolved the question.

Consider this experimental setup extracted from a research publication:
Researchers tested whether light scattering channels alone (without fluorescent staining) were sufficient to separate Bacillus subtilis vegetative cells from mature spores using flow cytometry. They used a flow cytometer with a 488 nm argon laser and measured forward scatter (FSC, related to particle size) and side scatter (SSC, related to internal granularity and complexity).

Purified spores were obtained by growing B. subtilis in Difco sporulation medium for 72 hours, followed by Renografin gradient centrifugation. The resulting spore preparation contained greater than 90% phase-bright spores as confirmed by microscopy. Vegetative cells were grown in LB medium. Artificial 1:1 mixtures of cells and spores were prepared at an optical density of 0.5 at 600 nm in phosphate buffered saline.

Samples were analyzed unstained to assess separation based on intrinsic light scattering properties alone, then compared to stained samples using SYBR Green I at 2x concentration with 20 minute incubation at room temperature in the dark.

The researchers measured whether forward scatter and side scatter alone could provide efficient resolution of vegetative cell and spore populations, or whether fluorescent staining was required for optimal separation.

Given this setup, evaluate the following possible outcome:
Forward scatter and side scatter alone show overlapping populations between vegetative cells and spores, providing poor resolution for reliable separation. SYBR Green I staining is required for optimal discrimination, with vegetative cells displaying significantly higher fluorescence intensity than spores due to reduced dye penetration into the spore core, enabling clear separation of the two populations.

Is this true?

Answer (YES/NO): YES